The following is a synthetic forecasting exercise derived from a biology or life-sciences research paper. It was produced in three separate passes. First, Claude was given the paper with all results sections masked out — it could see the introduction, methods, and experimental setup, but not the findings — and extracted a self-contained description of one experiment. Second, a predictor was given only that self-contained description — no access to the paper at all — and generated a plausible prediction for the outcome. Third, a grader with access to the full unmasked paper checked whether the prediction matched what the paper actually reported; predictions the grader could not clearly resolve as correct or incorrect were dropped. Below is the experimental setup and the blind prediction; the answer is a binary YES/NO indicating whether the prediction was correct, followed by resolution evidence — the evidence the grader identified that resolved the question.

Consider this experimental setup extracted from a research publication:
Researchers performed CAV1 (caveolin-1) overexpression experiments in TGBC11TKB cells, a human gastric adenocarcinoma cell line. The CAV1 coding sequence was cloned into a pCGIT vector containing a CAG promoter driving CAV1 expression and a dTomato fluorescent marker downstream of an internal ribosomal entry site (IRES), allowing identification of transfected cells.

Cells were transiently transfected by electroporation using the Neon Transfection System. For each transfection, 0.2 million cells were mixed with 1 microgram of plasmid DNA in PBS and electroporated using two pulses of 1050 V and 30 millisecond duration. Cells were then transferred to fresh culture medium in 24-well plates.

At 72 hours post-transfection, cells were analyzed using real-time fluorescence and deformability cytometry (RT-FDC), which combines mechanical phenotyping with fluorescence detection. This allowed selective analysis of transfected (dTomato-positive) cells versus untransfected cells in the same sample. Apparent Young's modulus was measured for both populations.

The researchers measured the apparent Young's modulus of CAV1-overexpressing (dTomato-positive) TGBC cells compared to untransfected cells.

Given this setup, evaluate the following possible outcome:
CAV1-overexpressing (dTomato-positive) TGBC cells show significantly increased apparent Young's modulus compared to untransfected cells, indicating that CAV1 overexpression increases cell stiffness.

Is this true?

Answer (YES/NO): YES